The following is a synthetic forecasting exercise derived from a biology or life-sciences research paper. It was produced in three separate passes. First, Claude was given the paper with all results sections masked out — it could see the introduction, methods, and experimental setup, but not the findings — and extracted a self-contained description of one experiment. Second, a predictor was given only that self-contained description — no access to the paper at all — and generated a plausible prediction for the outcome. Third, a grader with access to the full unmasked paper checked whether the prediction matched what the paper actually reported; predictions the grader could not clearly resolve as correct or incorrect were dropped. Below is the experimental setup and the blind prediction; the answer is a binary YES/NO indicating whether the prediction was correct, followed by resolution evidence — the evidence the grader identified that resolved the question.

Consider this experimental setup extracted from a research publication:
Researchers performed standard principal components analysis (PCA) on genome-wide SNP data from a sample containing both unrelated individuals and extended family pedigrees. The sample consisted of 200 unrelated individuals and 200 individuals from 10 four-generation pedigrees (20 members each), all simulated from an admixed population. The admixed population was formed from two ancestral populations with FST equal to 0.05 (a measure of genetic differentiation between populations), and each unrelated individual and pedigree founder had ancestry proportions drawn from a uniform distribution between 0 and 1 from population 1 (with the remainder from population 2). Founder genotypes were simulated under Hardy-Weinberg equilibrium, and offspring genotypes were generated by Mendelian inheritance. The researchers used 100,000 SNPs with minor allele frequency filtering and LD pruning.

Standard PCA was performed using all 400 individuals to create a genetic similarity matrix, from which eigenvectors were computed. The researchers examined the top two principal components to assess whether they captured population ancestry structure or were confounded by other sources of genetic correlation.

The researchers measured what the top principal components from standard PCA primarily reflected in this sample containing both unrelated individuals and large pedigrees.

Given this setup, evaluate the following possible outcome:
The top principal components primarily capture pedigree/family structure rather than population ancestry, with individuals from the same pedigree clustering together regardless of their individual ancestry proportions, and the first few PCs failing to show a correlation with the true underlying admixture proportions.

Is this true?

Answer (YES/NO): YES